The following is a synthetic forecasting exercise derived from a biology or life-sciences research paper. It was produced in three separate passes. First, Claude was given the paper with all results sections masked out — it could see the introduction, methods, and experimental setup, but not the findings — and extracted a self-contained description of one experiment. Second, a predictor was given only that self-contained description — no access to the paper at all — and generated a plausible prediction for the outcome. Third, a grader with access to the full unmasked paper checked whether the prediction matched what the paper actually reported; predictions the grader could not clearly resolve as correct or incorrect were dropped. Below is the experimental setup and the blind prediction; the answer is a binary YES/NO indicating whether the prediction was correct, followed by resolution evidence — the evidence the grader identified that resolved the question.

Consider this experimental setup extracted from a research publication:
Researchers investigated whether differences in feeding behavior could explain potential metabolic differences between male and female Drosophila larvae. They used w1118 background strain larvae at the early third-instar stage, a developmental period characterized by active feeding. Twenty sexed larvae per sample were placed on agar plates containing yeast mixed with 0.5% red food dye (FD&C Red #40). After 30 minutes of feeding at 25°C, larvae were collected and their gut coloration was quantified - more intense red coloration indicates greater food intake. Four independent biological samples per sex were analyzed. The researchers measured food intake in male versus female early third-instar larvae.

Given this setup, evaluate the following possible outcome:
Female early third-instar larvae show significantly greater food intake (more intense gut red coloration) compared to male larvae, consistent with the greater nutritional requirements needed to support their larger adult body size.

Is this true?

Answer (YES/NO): NO